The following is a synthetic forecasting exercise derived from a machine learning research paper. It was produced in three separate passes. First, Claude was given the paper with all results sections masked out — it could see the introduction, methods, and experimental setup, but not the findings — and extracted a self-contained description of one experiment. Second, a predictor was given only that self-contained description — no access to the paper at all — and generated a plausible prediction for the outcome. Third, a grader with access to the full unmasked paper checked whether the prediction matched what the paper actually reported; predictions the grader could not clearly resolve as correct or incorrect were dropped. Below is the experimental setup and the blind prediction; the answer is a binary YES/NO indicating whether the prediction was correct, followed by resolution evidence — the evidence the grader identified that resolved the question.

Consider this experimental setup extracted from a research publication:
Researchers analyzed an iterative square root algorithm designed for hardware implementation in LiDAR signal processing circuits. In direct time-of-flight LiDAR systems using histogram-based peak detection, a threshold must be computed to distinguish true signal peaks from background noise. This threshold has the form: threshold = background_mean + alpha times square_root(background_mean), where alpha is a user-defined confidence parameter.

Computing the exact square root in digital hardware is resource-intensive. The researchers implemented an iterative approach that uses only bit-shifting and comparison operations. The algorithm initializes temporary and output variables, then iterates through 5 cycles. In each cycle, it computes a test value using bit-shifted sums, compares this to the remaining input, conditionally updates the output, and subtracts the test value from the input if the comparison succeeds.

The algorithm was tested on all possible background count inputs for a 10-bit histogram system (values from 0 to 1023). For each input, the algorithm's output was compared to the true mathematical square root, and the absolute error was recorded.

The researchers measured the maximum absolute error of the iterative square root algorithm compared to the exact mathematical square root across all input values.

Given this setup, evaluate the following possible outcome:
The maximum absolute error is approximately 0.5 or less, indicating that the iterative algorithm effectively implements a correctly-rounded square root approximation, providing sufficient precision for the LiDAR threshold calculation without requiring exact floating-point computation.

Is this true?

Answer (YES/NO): NO